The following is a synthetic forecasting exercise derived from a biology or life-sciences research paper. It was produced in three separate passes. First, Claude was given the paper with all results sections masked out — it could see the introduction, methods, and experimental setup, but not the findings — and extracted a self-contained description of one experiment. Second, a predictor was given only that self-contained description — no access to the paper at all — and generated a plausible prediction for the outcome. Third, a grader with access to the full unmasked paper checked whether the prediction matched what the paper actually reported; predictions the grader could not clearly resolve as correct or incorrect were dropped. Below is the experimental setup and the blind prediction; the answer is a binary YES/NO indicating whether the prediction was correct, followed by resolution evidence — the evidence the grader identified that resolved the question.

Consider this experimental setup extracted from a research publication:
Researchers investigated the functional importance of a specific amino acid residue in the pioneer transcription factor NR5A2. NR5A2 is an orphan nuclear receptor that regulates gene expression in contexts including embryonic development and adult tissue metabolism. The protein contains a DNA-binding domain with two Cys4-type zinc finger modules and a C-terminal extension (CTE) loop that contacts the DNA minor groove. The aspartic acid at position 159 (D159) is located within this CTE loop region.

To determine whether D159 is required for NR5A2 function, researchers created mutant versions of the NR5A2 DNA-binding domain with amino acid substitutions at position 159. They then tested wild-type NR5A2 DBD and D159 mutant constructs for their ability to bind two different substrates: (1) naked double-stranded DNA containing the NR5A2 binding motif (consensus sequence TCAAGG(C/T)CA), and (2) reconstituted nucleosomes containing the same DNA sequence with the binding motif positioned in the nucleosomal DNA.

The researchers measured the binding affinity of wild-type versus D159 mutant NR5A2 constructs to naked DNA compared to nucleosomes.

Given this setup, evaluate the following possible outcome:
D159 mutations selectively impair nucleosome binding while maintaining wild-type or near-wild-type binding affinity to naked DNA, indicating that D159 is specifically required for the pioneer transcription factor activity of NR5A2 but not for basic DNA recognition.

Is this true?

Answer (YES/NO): YES